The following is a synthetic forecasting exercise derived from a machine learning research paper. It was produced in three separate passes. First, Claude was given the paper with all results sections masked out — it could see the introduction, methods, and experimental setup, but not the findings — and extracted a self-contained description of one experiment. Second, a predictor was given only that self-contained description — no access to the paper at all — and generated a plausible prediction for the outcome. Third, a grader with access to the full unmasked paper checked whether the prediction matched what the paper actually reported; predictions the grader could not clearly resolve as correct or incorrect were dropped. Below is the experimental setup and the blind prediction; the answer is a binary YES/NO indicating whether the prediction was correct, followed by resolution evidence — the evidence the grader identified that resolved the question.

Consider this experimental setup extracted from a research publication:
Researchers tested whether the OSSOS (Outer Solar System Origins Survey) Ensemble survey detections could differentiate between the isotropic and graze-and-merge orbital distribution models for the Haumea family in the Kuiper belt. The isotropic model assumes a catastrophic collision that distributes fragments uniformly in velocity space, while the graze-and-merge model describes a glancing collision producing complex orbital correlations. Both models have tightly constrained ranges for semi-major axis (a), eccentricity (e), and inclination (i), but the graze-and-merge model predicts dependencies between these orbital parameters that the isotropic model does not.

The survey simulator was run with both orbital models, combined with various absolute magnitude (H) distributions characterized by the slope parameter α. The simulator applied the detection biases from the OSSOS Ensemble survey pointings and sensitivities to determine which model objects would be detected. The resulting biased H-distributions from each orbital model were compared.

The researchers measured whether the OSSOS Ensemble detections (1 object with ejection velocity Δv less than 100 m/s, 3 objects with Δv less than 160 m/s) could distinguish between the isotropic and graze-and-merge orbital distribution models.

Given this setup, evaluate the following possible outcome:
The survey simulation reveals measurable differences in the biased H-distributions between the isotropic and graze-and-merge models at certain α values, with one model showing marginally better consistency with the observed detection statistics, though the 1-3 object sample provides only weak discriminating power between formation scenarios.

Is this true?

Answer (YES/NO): NO